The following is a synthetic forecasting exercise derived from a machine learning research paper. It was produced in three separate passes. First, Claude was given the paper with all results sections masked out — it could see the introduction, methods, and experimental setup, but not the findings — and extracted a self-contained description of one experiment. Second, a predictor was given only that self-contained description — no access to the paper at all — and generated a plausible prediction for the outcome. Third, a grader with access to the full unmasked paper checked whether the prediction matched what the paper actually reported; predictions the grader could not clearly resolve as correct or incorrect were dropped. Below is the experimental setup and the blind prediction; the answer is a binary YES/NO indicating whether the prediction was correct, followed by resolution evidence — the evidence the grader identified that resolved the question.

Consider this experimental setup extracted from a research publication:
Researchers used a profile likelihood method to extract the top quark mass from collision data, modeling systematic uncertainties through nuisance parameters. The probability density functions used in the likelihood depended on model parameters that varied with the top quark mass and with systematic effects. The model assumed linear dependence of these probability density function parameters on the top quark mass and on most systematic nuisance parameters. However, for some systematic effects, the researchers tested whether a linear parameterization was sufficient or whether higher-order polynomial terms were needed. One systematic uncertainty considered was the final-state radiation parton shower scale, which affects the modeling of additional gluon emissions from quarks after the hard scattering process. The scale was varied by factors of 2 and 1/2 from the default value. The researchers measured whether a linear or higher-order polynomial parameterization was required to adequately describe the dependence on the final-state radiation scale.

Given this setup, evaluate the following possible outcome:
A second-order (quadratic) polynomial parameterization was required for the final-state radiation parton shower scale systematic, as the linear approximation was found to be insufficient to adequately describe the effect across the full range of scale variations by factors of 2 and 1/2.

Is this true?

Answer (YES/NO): YES